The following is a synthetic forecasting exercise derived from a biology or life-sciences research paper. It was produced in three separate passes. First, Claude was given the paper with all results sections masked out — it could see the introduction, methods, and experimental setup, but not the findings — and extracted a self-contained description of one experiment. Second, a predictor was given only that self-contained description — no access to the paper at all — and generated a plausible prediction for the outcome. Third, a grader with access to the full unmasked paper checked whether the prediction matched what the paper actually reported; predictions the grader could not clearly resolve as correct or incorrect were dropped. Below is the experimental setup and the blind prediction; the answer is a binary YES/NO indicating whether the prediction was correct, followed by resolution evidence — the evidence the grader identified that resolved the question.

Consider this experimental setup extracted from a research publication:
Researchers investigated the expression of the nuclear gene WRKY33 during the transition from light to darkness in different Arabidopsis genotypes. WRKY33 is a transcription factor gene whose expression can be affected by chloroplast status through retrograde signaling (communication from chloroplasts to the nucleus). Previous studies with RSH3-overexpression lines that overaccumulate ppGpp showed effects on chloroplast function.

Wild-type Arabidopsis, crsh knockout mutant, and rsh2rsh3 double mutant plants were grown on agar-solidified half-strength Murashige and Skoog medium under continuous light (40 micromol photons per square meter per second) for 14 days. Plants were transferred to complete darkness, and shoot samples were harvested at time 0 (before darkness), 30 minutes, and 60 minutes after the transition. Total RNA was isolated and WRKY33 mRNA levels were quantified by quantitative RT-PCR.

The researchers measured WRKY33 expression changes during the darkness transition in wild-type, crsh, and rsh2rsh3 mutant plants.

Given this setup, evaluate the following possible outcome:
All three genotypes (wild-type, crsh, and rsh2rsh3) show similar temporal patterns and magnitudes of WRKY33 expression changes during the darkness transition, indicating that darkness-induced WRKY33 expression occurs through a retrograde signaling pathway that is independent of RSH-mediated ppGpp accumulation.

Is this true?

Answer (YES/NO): NO